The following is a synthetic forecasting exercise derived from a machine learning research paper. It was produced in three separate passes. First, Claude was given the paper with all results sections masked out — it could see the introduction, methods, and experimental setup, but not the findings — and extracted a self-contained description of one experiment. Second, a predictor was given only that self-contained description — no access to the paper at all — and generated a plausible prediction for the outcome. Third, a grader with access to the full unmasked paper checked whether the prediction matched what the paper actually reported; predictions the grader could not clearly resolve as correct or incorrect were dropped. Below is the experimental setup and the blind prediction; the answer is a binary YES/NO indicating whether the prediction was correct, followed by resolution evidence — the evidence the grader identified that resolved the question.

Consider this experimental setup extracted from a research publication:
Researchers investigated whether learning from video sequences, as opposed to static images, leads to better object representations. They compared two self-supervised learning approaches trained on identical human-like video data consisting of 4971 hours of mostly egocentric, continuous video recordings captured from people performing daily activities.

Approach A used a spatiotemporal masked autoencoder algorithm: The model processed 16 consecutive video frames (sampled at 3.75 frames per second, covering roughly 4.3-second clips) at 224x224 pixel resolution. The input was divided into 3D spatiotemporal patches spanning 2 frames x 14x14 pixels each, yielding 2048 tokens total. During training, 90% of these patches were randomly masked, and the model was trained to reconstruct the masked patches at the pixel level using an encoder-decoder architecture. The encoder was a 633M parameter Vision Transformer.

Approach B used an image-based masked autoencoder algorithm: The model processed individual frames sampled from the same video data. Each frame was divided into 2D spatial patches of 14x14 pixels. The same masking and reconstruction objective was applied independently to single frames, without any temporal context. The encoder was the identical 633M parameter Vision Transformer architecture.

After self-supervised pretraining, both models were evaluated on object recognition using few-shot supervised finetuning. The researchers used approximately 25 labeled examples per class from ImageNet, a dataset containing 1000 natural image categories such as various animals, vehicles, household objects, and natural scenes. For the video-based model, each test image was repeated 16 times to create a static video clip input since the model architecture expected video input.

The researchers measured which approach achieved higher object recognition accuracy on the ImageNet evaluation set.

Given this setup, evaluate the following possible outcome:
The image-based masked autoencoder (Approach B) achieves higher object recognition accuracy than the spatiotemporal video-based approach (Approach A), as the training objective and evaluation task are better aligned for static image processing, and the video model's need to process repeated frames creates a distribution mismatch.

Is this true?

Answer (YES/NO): NO